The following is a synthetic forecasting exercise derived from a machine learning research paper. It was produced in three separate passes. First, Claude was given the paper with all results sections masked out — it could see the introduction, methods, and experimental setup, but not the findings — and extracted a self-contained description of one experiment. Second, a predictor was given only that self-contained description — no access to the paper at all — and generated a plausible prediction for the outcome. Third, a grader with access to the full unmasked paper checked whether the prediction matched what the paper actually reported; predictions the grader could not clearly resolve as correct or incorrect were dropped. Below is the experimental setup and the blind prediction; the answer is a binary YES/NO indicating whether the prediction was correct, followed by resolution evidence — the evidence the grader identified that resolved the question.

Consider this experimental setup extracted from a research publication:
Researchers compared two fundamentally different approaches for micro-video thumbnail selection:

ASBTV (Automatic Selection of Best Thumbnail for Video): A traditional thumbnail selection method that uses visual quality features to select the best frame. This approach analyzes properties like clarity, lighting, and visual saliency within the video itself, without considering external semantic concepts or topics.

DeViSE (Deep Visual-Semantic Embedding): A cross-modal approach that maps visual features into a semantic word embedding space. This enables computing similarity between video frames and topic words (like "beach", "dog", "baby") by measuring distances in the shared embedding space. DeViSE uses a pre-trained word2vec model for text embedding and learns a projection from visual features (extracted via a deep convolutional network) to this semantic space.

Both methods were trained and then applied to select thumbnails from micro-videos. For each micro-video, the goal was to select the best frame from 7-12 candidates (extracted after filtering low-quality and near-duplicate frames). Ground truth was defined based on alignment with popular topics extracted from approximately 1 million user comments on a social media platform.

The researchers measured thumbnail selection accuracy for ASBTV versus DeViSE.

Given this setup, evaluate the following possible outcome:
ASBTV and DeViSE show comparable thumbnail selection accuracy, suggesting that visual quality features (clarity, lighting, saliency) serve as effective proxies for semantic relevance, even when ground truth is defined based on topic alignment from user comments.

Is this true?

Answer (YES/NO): NO